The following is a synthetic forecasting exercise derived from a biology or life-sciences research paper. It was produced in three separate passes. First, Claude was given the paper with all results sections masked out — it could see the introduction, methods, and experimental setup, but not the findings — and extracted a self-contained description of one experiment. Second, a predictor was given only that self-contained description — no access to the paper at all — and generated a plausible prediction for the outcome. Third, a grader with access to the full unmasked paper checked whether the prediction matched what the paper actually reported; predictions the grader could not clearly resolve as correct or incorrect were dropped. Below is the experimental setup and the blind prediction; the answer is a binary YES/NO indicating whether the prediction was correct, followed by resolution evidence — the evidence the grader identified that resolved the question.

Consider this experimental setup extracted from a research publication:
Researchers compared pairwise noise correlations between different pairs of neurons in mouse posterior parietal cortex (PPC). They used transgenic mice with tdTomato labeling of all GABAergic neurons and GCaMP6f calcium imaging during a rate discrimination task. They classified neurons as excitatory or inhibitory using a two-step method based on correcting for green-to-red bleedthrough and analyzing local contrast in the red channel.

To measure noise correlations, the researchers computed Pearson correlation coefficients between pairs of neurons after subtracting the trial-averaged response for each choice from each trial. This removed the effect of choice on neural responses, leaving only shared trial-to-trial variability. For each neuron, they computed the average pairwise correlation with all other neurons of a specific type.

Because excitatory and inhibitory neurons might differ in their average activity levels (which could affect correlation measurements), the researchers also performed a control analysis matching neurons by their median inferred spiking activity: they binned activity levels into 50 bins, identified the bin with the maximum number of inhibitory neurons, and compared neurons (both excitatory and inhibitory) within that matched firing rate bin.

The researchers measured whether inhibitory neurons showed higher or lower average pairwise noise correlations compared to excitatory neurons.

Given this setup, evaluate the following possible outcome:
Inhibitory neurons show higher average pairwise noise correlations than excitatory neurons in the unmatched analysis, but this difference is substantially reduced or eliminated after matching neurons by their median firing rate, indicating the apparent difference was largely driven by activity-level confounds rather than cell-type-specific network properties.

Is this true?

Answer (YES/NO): NO